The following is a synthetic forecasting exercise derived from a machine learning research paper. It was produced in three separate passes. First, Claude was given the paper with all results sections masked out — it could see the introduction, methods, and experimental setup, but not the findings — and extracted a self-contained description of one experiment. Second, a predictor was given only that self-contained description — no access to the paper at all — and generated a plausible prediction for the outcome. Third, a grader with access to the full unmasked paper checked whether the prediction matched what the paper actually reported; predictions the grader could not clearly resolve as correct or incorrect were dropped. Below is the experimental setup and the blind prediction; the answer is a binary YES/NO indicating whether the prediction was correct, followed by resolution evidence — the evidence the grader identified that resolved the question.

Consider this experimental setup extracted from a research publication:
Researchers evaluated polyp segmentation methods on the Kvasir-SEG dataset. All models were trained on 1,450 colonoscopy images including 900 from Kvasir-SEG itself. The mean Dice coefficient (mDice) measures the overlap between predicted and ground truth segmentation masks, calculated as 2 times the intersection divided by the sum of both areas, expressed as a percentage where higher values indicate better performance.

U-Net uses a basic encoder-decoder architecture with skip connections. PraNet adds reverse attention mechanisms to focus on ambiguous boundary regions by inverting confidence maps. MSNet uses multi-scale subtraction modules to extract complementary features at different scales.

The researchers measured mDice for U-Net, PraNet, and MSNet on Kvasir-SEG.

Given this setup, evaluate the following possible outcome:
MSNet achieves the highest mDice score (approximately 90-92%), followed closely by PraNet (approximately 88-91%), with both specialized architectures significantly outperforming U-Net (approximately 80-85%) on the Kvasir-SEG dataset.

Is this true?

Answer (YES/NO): YES